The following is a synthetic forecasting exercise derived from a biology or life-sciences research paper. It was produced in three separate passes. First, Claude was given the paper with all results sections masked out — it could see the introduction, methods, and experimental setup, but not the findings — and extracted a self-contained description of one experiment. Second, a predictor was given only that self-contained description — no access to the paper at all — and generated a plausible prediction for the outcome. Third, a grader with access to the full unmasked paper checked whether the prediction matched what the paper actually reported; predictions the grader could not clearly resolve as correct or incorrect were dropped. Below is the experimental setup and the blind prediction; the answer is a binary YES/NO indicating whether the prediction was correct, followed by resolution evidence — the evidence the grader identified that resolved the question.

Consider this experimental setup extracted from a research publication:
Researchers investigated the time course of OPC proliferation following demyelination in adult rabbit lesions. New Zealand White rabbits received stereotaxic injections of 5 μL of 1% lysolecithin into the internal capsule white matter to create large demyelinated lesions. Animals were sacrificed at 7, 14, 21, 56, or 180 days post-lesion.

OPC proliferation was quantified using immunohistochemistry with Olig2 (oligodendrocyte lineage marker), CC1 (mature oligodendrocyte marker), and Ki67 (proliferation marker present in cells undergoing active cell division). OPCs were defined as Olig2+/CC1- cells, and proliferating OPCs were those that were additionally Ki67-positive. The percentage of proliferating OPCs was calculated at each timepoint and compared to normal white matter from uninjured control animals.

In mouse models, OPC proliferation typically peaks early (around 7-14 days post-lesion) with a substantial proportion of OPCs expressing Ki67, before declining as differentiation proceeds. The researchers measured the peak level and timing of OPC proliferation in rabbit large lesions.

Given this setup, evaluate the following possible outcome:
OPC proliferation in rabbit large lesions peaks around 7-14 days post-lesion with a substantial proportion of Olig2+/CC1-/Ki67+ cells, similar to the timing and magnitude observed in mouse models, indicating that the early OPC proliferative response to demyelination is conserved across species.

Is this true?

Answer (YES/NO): NO